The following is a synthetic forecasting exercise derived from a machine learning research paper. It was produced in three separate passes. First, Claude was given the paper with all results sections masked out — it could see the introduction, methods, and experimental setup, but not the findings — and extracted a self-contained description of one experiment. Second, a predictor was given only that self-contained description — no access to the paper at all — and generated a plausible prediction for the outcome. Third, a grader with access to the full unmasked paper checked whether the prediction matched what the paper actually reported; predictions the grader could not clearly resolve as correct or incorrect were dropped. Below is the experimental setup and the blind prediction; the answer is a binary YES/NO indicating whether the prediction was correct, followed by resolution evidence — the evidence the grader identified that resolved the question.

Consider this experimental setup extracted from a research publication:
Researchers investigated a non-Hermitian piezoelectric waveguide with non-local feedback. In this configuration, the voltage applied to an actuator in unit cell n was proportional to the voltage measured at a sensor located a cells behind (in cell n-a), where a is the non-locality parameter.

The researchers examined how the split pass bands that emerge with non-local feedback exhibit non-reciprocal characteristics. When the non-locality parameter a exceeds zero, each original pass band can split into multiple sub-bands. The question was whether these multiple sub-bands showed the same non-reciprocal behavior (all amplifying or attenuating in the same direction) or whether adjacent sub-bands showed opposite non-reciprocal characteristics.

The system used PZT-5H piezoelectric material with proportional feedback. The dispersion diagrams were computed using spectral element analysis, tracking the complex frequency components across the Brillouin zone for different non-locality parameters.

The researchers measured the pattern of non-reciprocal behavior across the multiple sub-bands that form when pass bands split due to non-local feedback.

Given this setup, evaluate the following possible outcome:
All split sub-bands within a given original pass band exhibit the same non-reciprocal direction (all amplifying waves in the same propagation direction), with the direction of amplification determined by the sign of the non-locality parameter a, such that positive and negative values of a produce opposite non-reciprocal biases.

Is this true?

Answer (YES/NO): NO